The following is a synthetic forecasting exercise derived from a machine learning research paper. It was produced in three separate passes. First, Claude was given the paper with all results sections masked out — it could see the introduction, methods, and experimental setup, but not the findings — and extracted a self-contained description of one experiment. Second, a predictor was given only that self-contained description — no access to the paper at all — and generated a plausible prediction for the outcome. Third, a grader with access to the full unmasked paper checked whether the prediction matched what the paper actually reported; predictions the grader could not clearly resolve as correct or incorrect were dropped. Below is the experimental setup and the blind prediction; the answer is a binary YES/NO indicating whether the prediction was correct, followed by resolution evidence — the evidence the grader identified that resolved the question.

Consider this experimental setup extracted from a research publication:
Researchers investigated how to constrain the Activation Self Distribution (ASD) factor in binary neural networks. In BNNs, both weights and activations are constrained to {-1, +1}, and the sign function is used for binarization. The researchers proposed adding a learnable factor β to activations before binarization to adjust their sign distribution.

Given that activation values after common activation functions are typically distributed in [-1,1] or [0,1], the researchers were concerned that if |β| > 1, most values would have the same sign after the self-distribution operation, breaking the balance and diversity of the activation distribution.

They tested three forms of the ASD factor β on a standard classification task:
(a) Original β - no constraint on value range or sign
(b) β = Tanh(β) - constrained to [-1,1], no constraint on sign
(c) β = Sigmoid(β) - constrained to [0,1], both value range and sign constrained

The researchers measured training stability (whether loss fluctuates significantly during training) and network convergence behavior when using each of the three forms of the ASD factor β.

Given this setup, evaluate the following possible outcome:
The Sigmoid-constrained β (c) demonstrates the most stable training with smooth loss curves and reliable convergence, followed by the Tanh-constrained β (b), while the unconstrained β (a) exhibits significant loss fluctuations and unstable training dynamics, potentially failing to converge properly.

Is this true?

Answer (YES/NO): YES